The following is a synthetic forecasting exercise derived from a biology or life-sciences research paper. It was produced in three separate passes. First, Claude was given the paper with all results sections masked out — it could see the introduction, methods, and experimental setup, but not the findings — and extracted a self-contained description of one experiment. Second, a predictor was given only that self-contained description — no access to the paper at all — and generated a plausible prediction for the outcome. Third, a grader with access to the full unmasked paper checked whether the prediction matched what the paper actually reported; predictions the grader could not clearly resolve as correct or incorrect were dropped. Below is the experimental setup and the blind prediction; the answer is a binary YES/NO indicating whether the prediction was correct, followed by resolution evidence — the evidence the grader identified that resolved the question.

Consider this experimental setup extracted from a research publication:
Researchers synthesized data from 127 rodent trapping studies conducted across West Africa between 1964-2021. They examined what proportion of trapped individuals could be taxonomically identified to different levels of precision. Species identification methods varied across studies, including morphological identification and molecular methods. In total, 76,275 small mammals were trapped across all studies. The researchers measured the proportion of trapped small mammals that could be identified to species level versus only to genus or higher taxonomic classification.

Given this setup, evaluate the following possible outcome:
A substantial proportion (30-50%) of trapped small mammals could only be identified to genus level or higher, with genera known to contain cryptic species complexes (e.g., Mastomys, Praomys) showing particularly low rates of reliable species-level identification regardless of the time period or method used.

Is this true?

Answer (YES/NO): NO